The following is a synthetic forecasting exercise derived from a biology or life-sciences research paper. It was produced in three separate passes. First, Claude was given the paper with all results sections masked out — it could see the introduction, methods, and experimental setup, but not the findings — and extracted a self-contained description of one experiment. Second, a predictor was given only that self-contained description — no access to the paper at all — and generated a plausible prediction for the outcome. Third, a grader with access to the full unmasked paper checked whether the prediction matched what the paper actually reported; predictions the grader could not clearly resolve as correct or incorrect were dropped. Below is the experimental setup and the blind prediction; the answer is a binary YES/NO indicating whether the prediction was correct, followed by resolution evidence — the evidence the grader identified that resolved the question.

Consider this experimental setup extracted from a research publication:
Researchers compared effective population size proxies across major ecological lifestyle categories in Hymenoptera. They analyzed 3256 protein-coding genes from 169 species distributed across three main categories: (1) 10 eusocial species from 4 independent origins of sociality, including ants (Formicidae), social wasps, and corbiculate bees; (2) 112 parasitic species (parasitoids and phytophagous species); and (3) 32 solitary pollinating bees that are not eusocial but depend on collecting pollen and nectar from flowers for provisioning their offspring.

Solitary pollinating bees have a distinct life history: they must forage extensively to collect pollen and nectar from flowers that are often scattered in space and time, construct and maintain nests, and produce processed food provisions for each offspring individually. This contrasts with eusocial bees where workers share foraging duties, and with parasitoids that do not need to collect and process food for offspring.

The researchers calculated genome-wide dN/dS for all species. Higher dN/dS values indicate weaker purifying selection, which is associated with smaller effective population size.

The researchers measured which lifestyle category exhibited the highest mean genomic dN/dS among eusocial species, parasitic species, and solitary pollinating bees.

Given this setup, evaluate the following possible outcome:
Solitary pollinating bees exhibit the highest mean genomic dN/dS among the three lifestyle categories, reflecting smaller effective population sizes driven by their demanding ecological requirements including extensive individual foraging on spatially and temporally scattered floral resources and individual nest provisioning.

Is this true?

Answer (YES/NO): YES